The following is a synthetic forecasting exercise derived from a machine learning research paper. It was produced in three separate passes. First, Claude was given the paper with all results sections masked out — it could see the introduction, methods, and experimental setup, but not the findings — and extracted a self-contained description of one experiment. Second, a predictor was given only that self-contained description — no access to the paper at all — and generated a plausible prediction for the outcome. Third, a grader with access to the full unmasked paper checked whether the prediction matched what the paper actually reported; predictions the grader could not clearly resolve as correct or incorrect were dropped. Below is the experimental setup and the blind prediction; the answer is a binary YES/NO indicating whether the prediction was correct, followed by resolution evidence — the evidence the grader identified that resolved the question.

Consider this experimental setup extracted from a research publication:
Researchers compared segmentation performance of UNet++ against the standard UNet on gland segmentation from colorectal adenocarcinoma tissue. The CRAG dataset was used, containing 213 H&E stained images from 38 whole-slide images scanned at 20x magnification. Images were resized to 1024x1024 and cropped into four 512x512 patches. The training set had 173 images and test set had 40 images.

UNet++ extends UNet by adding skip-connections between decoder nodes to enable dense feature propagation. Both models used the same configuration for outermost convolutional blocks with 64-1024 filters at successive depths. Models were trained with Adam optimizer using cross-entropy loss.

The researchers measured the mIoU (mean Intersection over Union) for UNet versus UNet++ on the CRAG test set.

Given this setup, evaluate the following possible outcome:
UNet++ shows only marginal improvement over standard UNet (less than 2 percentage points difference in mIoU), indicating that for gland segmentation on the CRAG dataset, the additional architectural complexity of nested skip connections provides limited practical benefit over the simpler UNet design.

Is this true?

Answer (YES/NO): YES